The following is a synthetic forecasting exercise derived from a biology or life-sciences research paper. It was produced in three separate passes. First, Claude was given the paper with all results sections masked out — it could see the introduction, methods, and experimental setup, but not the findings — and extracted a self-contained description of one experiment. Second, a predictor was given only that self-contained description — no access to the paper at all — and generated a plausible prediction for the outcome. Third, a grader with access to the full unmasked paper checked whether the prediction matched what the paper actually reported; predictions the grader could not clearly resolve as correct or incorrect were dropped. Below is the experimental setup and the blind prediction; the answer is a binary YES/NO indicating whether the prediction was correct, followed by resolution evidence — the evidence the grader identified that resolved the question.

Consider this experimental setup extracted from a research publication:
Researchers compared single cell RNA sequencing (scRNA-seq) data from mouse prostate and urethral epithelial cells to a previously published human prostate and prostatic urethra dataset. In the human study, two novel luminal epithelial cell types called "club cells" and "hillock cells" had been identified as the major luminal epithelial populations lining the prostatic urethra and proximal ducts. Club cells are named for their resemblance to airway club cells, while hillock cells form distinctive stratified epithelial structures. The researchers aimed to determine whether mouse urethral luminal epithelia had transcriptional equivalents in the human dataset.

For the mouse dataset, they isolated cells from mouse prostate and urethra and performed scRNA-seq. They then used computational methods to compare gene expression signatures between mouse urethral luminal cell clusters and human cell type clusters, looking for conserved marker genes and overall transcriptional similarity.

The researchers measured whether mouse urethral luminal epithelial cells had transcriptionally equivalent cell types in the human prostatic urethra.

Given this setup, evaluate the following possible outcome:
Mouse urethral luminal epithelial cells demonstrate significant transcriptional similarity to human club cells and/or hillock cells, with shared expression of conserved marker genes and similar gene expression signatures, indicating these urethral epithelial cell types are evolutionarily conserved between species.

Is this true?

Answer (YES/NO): YES